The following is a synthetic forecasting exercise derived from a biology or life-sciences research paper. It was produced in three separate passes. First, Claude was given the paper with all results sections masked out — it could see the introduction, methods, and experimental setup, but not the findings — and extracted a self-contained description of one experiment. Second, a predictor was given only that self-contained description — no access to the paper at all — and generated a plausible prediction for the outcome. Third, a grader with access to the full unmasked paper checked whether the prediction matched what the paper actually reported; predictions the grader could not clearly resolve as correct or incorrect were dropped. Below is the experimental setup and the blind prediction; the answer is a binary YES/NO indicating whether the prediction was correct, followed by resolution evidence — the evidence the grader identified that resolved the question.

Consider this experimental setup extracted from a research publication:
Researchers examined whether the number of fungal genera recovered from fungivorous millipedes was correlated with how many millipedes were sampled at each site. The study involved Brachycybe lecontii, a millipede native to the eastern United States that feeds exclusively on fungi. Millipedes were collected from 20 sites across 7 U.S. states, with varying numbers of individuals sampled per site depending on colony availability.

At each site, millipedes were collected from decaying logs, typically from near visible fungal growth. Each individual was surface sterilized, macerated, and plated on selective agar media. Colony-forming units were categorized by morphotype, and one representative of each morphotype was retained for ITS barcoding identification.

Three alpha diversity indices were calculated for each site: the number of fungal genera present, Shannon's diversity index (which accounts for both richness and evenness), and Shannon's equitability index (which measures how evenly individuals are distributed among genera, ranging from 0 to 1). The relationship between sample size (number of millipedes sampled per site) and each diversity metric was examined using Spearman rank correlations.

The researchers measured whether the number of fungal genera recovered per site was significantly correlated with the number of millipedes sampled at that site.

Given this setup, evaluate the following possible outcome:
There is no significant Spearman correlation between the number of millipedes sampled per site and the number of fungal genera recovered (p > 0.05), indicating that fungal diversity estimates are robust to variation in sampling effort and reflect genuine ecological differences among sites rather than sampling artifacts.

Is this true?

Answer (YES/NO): NO